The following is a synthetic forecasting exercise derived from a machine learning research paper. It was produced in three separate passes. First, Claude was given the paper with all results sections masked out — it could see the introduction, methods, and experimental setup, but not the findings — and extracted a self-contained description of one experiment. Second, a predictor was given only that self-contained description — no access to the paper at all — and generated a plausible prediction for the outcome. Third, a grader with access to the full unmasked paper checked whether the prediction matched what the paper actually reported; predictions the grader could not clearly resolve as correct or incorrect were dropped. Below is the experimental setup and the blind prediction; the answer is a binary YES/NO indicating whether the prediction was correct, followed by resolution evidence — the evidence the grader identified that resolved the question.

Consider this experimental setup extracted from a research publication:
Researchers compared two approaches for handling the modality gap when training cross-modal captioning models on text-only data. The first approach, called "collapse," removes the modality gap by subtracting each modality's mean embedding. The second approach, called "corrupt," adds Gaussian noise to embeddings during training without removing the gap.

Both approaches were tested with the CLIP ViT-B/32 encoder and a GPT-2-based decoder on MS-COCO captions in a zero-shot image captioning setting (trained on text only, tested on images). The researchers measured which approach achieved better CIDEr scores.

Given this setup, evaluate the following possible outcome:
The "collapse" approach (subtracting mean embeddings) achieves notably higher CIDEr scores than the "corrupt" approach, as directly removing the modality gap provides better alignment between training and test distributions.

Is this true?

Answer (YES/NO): NO